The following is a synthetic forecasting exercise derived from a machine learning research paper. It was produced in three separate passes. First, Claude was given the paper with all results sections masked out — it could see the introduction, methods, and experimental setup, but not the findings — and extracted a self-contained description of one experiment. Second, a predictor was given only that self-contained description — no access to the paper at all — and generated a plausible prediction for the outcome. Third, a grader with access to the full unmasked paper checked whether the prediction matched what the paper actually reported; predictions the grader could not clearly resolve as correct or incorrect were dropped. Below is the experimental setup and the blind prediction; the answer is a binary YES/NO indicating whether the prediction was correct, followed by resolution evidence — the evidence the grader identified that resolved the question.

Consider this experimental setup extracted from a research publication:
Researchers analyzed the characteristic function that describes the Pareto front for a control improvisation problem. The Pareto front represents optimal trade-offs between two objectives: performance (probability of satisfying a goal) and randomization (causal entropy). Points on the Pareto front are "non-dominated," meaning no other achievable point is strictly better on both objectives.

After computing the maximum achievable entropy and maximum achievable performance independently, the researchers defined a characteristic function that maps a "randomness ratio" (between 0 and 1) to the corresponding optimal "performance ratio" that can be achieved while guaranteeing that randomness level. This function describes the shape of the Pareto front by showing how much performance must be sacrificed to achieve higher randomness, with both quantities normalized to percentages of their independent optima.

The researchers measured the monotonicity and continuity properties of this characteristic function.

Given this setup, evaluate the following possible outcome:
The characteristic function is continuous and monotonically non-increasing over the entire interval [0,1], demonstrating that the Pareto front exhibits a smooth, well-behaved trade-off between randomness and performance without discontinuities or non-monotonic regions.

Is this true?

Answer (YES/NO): NO